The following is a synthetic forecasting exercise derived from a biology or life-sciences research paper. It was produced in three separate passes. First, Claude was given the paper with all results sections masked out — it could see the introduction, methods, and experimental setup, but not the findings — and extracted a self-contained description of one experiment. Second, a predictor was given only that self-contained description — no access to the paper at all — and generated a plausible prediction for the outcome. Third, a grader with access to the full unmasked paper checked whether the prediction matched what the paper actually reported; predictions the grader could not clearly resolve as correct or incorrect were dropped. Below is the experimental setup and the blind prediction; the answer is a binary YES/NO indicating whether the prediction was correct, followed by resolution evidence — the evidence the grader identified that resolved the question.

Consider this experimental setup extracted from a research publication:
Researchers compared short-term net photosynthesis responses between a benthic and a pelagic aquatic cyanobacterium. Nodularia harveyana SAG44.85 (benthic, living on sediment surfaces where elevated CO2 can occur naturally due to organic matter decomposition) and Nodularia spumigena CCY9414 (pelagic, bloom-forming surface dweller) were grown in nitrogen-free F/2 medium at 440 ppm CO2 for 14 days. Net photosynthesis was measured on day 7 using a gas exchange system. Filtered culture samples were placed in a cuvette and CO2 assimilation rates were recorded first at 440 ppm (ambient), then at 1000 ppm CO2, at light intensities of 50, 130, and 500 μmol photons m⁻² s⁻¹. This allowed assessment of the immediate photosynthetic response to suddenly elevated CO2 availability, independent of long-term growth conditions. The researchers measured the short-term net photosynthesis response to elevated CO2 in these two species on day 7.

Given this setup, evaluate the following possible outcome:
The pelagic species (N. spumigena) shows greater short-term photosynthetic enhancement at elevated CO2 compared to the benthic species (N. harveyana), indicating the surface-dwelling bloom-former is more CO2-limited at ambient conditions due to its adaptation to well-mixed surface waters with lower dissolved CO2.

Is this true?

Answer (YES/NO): YES